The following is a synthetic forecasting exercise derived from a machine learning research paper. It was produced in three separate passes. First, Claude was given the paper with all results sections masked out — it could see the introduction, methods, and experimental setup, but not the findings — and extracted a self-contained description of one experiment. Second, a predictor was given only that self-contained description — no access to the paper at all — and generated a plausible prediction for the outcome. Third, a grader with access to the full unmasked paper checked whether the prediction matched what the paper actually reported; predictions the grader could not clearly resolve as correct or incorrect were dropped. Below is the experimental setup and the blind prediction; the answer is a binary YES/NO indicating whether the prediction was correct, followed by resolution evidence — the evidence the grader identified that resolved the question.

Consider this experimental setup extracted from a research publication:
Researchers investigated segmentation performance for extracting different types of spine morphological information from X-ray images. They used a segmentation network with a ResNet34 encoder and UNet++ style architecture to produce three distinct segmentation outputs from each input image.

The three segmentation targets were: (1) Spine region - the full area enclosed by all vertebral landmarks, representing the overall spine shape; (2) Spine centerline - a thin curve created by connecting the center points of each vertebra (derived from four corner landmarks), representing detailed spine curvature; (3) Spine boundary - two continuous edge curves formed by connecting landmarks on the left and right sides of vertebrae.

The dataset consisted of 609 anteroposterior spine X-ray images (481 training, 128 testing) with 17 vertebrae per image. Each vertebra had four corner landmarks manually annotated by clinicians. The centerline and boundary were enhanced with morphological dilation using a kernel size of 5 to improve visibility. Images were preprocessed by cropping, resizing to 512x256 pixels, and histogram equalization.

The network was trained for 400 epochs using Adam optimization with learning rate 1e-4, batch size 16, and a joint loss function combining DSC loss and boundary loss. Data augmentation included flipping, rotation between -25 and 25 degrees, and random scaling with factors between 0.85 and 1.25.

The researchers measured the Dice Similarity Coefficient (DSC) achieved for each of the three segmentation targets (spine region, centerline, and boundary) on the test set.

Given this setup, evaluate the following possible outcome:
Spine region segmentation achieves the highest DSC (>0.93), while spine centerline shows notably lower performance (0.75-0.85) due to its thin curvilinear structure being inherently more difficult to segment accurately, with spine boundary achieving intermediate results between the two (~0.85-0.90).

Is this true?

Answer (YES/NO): NO